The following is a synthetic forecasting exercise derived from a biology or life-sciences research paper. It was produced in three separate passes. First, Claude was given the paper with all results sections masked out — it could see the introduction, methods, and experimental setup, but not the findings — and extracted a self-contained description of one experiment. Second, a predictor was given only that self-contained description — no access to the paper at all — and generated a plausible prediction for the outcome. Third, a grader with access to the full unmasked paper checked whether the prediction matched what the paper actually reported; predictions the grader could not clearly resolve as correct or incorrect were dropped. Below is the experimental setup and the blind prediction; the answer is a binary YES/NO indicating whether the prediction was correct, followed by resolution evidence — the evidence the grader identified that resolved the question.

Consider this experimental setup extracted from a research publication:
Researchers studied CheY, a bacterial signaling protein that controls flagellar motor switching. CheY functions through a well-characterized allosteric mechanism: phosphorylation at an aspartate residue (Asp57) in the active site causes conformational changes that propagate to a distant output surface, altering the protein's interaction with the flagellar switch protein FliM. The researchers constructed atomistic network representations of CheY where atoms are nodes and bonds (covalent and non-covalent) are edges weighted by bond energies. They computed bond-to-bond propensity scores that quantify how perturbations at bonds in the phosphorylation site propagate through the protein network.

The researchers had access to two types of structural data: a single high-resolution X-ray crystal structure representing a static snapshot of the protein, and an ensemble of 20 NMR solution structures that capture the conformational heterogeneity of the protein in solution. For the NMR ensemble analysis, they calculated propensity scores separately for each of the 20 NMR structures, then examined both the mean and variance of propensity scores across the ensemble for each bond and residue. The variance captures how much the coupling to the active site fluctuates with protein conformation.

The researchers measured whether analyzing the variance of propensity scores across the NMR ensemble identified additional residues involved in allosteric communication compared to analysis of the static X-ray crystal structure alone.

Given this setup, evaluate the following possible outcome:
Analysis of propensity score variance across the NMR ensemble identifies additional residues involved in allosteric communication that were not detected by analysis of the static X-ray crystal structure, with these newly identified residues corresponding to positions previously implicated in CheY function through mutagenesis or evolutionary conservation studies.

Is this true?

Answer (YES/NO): YES